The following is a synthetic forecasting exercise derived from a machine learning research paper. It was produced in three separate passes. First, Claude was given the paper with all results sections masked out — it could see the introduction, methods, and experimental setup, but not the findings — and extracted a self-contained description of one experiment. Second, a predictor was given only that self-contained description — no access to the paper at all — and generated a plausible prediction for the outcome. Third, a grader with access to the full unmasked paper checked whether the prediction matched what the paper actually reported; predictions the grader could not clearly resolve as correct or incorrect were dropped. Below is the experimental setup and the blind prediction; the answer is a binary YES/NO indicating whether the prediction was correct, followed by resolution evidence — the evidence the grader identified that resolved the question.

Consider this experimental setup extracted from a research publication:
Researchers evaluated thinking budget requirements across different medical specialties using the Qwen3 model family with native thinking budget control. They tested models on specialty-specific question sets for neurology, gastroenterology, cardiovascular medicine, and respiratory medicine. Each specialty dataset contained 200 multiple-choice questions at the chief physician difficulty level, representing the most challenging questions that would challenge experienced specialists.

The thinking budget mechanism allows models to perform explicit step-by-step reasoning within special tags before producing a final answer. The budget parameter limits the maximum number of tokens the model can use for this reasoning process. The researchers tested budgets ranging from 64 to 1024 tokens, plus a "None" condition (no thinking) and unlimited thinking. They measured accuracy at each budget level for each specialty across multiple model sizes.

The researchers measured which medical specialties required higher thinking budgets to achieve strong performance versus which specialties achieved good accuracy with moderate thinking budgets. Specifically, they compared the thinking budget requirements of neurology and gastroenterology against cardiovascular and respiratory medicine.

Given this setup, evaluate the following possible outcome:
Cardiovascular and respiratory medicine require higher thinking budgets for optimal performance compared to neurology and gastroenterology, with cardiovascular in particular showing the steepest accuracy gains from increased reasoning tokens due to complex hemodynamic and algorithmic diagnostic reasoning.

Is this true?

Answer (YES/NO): NO